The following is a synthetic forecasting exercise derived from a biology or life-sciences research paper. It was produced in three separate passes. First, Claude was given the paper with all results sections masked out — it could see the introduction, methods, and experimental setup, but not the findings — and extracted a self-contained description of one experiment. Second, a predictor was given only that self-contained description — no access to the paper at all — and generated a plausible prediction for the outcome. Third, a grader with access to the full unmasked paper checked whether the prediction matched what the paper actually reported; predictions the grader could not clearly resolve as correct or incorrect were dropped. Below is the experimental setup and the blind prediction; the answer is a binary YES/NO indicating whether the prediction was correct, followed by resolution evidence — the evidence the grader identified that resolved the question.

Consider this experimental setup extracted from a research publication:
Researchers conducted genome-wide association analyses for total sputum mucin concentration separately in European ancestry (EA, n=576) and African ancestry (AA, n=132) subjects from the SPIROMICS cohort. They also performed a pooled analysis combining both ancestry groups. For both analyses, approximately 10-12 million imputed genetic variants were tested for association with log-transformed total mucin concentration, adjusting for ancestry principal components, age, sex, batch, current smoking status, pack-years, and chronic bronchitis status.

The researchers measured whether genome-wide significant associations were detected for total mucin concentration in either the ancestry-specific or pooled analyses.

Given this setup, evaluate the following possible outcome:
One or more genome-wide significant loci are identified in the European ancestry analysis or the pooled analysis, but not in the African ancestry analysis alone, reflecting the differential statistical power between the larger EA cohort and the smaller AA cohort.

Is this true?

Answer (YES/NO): NO